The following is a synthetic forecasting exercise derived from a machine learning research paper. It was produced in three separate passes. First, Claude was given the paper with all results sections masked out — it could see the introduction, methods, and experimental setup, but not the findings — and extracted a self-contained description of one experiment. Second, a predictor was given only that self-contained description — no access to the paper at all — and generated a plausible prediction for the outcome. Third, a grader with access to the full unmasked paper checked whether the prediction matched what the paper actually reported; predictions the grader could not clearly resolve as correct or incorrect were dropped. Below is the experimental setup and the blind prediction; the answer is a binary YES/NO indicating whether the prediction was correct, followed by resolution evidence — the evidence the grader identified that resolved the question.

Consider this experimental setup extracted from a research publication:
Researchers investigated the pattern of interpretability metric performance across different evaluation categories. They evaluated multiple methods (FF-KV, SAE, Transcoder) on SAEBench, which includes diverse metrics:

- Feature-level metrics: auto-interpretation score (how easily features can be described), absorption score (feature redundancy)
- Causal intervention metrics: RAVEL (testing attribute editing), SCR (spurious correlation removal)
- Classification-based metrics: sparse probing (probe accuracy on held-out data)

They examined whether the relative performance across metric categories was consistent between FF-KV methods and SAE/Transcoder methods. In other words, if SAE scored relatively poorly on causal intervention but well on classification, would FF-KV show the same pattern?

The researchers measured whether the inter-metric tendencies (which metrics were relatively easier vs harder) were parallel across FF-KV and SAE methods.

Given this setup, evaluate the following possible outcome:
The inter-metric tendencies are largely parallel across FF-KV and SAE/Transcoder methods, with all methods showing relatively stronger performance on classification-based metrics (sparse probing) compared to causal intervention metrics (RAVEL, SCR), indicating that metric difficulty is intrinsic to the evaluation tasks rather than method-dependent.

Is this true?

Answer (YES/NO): YES